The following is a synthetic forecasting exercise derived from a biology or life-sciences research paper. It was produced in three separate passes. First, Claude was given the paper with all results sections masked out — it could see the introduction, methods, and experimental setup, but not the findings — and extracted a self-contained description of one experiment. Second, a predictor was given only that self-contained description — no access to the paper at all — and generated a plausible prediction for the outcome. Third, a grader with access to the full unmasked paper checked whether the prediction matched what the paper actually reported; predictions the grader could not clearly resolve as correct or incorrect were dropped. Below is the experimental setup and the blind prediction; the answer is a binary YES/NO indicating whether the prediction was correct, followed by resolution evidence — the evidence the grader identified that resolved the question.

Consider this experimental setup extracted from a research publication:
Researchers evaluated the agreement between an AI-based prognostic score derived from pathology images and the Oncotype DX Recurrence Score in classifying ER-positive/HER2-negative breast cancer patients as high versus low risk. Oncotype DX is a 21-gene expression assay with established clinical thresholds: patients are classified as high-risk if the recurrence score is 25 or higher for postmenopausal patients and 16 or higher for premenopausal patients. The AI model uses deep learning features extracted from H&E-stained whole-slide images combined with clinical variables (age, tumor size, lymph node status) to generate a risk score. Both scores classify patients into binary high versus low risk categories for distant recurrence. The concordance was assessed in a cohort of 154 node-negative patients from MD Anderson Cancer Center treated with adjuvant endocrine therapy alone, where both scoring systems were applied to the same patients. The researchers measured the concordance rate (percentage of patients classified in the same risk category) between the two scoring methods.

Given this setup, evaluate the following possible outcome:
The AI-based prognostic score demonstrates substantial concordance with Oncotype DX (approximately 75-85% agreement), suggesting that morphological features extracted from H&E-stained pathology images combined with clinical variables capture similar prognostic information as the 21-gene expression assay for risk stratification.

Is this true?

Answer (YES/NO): NO